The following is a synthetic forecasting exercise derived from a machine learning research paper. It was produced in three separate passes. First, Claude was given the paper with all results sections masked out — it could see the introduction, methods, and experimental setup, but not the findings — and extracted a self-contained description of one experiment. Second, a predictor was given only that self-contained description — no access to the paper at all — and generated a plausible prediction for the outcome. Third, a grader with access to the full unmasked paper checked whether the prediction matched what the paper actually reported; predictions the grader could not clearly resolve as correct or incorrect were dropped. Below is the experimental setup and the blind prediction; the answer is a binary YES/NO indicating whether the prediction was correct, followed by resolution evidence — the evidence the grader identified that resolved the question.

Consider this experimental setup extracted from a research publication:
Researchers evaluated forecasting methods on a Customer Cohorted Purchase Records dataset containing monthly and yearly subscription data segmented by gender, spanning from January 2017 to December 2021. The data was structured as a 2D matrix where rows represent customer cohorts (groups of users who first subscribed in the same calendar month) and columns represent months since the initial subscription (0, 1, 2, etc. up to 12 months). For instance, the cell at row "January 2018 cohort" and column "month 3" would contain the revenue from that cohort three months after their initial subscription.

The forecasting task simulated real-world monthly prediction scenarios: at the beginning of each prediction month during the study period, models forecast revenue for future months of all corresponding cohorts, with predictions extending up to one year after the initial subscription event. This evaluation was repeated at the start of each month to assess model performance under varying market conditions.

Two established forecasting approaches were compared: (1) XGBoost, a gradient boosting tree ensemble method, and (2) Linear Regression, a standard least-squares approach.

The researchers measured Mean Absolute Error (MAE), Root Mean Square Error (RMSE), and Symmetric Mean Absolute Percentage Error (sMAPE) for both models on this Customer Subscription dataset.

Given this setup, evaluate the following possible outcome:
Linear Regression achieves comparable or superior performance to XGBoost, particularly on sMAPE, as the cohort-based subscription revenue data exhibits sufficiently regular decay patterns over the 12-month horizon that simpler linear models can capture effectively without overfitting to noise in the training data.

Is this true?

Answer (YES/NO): NO